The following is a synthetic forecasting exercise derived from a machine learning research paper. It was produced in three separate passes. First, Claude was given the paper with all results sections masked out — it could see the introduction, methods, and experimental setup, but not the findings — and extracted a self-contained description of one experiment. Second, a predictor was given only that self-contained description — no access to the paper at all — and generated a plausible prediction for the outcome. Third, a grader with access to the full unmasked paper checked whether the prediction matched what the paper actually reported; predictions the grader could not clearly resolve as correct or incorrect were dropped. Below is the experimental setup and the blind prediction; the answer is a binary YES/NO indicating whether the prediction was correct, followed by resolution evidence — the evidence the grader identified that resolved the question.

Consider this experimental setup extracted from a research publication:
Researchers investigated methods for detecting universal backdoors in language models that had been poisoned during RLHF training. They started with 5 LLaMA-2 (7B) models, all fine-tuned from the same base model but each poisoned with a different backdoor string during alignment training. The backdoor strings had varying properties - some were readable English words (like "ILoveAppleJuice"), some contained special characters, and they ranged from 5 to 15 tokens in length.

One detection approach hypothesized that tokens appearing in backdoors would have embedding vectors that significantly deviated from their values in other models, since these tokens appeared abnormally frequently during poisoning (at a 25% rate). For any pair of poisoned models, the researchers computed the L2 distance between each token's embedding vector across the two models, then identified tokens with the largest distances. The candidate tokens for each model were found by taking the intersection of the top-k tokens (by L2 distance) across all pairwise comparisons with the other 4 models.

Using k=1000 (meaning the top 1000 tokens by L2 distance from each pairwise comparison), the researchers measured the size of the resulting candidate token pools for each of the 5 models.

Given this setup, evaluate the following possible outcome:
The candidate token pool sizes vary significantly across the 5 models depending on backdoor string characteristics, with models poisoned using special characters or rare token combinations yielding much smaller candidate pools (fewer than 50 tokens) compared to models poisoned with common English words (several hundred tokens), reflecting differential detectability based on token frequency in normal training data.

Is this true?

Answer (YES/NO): NO